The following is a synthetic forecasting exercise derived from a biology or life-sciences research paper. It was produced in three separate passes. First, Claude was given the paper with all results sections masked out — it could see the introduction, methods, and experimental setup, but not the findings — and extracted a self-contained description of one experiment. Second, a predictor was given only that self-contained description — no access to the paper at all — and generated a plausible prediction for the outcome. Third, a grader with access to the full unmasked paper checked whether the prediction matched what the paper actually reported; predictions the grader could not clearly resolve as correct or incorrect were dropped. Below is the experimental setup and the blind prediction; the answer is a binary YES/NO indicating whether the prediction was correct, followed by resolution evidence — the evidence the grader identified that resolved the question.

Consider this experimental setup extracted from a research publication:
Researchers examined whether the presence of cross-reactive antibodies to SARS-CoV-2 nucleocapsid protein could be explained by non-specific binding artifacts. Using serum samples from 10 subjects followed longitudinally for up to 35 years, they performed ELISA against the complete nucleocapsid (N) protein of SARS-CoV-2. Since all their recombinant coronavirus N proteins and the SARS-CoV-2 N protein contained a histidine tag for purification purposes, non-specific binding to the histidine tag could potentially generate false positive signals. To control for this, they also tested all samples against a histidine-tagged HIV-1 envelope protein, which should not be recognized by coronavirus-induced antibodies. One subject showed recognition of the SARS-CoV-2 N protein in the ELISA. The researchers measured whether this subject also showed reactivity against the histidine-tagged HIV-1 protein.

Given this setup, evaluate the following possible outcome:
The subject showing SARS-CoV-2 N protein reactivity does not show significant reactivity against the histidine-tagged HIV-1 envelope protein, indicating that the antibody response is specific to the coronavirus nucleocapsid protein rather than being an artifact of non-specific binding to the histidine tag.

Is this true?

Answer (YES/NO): NO